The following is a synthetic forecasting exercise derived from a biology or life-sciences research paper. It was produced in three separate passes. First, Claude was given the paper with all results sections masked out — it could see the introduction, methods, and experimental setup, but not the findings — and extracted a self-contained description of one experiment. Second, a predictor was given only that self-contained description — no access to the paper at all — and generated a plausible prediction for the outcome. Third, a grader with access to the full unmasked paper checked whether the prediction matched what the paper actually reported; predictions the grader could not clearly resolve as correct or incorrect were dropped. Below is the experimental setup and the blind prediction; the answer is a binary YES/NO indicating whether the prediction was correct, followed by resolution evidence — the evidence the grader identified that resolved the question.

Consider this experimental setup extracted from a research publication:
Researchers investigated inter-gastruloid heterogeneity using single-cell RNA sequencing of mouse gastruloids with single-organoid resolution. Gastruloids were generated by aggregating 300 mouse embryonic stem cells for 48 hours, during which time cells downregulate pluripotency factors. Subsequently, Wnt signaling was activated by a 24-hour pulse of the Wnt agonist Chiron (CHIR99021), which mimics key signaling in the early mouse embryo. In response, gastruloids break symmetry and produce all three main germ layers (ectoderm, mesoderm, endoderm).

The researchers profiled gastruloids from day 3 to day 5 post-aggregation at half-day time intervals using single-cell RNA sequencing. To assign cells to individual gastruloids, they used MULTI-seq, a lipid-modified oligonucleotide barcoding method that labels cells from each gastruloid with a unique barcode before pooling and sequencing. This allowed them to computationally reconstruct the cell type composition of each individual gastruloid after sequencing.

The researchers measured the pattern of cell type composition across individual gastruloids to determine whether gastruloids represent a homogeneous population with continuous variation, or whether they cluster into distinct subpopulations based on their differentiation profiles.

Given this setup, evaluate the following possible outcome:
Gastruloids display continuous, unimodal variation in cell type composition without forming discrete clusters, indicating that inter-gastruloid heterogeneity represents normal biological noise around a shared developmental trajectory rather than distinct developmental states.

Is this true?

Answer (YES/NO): NO